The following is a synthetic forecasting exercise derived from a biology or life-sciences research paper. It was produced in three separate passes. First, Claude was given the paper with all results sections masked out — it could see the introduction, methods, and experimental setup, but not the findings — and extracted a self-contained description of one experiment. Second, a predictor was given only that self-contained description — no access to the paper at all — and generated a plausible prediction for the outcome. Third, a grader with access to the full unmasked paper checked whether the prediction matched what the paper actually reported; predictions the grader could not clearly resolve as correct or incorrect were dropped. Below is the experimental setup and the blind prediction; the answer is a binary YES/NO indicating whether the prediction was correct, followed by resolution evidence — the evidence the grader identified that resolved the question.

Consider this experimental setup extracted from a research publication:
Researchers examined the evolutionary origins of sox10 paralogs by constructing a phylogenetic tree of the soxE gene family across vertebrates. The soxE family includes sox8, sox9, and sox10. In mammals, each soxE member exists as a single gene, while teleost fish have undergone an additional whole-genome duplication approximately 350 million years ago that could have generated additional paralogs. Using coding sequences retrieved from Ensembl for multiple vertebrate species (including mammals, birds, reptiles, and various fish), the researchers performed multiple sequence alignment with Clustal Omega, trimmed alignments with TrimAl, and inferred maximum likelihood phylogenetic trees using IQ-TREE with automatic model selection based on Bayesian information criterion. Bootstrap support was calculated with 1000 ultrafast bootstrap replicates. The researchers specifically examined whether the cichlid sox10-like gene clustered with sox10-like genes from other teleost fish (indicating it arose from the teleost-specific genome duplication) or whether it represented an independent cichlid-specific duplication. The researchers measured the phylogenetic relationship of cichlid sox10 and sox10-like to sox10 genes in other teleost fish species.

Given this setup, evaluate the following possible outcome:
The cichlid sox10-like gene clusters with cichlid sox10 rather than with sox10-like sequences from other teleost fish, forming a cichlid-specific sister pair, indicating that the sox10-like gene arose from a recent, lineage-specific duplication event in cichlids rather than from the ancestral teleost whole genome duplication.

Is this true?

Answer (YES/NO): NO